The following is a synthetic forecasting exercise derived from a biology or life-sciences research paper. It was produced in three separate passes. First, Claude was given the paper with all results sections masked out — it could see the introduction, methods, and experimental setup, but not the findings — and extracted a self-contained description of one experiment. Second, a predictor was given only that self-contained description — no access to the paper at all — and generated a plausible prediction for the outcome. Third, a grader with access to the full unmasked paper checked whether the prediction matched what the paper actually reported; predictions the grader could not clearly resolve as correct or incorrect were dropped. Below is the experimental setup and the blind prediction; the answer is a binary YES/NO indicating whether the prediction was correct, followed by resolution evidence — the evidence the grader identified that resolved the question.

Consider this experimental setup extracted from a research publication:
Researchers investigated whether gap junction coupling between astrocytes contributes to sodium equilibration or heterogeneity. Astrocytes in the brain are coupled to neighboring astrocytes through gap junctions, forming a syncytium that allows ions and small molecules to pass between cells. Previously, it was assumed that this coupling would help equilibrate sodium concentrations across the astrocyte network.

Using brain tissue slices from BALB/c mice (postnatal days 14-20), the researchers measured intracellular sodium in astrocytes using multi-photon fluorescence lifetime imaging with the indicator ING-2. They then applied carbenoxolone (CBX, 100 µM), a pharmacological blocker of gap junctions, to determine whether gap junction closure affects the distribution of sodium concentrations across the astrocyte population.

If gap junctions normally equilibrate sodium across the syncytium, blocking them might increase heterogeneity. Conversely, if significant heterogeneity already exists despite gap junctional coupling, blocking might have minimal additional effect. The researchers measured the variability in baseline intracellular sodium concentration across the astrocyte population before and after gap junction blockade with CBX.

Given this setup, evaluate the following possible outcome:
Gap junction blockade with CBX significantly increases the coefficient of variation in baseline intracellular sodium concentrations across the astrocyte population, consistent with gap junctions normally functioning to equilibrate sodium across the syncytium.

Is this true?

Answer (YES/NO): YES